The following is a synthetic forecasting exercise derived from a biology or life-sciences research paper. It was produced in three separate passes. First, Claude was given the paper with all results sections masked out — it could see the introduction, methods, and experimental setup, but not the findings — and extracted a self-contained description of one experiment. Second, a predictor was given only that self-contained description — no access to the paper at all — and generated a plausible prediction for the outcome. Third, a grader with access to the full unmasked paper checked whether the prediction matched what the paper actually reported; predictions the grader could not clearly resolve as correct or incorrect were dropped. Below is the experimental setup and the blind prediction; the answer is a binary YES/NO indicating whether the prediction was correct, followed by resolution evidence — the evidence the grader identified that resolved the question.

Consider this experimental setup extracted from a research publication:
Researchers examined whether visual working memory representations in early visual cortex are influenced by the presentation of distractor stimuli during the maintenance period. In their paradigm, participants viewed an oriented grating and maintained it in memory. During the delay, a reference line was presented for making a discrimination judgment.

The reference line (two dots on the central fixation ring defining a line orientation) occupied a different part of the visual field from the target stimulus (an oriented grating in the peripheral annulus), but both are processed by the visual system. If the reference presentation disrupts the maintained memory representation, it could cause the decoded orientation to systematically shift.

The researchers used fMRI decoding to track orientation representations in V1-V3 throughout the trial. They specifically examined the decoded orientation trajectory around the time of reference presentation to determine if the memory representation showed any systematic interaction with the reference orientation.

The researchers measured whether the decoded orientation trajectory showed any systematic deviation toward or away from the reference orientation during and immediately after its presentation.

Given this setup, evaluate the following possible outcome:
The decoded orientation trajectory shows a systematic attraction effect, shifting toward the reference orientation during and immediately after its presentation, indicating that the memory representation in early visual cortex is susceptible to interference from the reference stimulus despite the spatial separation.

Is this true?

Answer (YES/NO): YES